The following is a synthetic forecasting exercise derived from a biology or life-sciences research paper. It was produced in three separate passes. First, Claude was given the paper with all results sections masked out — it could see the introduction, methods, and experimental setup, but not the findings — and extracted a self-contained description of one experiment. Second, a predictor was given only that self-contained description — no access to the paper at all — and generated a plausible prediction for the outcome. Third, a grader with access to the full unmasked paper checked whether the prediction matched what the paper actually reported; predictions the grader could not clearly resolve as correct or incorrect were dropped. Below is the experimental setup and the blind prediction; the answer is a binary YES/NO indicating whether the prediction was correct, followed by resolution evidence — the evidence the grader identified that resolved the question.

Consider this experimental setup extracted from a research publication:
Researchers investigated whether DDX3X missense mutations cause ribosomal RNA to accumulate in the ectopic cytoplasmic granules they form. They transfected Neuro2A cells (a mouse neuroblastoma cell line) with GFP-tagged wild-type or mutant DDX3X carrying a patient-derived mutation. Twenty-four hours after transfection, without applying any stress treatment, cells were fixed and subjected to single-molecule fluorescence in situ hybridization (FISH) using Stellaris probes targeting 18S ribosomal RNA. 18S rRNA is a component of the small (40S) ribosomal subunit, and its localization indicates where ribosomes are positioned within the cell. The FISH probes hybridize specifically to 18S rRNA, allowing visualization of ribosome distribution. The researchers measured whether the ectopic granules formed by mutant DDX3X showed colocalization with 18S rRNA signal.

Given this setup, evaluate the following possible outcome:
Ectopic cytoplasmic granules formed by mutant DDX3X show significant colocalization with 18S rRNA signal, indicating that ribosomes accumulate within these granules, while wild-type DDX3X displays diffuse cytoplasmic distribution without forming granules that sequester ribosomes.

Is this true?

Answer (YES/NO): YES